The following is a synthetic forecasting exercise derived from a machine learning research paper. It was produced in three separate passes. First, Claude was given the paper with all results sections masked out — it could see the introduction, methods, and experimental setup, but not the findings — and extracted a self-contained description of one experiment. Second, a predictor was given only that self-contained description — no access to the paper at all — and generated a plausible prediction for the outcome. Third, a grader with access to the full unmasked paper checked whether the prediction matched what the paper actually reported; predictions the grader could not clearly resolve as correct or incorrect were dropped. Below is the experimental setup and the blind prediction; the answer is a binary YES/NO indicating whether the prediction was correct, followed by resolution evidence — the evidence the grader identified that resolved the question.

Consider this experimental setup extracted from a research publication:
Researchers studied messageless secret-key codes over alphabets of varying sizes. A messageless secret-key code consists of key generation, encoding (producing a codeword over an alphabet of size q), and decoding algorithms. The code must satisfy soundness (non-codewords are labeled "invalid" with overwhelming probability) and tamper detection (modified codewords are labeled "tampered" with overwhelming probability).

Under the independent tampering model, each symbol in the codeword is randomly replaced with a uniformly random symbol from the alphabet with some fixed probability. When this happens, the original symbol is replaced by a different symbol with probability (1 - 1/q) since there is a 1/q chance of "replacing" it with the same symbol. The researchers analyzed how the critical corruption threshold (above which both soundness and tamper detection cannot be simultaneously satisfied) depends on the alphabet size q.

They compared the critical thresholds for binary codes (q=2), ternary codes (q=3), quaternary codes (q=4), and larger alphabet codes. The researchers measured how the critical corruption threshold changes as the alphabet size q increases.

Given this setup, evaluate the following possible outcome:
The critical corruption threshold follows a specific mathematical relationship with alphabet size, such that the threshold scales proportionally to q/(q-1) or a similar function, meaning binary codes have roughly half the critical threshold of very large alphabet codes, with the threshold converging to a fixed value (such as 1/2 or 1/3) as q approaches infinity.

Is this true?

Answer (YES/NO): NO